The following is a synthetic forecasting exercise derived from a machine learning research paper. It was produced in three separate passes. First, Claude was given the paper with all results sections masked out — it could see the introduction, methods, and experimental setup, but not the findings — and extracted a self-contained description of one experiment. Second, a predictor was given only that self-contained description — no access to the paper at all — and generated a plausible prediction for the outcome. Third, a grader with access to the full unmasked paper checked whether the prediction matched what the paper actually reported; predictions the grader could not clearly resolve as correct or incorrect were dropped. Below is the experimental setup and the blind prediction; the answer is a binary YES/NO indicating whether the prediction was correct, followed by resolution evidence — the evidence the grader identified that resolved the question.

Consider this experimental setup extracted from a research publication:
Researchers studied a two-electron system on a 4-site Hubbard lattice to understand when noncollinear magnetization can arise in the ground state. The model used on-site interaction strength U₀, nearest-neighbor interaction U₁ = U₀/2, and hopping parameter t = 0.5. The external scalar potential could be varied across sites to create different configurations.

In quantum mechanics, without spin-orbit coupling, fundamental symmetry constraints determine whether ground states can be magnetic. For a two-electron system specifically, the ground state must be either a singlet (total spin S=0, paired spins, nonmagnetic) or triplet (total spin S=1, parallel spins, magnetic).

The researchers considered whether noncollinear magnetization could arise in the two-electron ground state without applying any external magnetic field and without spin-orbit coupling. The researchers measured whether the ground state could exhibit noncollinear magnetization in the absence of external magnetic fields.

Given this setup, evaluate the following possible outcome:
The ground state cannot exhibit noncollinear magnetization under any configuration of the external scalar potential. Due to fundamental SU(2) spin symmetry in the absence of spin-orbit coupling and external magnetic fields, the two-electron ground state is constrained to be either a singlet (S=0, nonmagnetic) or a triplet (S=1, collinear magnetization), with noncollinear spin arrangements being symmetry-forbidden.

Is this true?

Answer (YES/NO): YES